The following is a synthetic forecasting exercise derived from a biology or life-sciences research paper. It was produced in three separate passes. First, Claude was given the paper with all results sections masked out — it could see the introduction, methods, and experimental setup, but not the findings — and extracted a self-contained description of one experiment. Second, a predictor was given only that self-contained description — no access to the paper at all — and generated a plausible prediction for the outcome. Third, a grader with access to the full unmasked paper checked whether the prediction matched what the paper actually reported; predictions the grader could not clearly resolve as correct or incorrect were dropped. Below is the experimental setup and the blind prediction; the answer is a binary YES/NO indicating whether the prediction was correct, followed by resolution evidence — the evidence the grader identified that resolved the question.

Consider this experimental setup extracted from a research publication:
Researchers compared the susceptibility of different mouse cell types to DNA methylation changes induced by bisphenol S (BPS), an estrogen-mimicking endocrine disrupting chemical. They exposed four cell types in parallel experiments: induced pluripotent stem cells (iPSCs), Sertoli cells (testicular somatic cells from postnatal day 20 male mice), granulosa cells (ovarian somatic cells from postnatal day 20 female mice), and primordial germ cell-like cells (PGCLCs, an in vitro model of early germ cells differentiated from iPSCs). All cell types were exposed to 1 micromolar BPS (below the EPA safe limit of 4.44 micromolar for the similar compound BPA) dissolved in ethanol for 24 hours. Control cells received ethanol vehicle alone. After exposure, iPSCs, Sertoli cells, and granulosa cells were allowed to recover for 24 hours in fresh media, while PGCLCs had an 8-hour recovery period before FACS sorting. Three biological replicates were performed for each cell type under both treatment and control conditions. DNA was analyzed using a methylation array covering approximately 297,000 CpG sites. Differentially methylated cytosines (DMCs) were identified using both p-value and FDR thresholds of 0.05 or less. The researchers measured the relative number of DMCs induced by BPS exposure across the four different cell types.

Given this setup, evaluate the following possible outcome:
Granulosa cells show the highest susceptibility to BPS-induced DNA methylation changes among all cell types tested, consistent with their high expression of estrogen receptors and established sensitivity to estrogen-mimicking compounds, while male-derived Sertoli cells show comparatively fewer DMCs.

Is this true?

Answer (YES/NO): NO